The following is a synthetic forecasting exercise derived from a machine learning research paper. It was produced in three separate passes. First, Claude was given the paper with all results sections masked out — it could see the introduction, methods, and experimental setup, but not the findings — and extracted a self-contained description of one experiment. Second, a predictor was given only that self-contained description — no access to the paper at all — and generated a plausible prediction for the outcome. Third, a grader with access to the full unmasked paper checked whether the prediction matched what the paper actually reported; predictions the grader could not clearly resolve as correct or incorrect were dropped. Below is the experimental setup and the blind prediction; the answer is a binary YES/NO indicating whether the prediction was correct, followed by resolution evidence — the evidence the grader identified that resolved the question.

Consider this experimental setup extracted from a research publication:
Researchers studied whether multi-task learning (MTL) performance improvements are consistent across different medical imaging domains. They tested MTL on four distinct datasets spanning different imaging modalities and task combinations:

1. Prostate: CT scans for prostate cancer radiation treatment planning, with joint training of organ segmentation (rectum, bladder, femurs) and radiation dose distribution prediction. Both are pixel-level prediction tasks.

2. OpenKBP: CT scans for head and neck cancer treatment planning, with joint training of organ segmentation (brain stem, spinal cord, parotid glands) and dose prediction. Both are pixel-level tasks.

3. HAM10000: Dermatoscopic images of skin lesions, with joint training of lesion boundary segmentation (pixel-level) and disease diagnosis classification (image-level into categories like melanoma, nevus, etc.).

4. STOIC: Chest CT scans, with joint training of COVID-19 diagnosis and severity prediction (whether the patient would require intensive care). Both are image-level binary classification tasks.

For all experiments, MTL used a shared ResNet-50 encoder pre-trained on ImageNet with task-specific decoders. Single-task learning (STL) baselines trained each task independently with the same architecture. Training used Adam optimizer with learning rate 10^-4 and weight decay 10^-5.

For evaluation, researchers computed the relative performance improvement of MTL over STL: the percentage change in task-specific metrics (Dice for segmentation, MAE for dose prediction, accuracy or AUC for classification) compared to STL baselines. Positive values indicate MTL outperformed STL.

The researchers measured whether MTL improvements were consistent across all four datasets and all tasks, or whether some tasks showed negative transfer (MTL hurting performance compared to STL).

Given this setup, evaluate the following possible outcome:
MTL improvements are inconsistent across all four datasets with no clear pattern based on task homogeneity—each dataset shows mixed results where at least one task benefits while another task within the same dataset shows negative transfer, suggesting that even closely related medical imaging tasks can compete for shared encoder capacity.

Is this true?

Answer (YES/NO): NO